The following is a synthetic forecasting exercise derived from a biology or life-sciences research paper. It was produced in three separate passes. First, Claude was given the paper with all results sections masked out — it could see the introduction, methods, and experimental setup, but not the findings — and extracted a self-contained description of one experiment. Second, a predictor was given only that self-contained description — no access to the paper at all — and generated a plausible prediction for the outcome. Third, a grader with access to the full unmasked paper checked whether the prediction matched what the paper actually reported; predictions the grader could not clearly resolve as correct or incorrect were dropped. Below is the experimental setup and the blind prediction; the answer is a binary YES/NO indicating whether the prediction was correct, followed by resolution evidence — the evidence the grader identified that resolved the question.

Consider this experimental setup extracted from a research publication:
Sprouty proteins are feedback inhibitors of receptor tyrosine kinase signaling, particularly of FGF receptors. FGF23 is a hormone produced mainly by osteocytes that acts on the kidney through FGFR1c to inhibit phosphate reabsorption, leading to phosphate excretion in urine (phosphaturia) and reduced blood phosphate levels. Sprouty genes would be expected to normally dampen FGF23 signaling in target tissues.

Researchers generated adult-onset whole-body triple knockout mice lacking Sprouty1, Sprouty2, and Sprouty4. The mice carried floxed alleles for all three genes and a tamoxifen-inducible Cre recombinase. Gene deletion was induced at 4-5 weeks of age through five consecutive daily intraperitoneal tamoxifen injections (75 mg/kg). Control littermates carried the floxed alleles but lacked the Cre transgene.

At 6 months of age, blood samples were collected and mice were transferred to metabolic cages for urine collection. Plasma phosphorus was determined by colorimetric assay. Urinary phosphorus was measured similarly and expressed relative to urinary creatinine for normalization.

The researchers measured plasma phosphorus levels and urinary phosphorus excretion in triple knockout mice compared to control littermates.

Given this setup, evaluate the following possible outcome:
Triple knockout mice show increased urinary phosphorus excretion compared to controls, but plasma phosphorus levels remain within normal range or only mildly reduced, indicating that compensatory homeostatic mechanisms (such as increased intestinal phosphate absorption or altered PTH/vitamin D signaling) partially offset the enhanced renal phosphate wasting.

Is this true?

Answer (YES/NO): NO